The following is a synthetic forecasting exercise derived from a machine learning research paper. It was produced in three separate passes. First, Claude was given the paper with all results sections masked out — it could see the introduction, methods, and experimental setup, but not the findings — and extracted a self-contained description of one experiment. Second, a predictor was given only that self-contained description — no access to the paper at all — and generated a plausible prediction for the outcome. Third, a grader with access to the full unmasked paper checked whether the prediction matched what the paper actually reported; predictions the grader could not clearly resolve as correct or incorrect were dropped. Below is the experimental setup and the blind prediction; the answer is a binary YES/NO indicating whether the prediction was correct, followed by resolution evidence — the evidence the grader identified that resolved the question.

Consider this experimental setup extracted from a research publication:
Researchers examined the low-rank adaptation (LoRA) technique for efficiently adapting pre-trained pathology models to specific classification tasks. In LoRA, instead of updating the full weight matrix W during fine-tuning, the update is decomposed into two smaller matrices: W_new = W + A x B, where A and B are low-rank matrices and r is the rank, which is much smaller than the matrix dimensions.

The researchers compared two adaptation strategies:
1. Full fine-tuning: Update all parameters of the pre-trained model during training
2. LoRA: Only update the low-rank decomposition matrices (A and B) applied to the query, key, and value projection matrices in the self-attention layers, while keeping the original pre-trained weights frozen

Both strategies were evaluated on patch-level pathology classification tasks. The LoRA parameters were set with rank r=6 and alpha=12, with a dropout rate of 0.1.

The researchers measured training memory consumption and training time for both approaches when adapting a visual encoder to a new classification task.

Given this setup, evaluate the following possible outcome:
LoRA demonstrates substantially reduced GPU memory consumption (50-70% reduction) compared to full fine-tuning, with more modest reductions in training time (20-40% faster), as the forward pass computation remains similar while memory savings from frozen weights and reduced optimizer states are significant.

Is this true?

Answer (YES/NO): NO